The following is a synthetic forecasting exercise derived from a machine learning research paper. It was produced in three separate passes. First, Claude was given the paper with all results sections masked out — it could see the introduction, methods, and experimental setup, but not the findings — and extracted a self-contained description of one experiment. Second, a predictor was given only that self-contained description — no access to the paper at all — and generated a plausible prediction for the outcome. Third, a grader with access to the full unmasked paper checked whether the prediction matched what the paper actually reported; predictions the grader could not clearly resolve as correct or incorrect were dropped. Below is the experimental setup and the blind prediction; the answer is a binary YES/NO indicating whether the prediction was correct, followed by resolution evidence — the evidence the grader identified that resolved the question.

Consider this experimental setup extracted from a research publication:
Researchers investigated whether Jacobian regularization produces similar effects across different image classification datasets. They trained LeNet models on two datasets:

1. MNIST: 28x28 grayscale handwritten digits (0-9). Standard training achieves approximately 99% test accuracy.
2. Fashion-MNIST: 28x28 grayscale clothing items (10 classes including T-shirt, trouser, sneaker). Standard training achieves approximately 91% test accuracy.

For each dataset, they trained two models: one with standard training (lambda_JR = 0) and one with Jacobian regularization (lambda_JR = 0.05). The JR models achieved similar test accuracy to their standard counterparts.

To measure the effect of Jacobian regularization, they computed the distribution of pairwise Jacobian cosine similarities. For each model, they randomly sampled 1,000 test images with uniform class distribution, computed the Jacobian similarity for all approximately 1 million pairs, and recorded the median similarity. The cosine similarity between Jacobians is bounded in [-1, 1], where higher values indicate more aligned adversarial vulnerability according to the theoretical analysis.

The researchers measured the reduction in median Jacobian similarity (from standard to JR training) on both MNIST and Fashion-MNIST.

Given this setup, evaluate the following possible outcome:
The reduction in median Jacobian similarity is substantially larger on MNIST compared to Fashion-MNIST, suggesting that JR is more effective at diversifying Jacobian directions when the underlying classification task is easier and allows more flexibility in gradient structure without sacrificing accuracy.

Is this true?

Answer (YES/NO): NO